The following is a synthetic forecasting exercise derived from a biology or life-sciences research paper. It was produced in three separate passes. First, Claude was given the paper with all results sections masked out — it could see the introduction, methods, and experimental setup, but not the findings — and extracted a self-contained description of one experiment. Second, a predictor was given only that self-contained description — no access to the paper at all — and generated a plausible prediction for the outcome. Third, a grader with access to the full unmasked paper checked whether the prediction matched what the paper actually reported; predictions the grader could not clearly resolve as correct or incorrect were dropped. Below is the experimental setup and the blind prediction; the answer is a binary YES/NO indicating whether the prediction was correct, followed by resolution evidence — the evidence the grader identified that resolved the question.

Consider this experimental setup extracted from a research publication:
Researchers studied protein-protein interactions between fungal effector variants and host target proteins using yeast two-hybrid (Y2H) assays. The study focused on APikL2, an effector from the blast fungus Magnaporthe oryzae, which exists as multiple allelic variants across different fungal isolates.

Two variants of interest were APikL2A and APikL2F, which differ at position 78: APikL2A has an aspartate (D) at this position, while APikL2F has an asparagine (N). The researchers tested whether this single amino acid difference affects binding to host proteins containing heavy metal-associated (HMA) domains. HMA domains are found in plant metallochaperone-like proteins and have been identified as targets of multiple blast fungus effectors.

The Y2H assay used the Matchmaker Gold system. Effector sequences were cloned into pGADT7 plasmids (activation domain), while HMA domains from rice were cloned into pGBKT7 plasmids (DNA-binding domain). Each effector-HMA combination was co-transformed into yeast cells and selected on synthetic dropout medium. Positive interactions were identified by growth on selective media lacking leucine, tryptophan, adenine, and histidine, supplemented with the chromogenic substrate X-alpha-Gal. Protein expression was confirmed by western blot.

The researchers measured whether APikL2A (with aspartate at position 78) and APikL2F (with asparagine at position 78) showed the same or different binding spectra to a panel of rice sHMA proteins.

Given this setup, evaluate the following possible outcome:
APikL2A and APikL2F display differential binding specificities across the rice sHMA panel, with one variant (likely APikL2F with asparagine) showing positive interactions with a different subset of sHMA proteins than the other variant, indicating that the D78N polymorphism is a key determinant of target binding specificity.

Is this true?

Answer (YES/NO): NO